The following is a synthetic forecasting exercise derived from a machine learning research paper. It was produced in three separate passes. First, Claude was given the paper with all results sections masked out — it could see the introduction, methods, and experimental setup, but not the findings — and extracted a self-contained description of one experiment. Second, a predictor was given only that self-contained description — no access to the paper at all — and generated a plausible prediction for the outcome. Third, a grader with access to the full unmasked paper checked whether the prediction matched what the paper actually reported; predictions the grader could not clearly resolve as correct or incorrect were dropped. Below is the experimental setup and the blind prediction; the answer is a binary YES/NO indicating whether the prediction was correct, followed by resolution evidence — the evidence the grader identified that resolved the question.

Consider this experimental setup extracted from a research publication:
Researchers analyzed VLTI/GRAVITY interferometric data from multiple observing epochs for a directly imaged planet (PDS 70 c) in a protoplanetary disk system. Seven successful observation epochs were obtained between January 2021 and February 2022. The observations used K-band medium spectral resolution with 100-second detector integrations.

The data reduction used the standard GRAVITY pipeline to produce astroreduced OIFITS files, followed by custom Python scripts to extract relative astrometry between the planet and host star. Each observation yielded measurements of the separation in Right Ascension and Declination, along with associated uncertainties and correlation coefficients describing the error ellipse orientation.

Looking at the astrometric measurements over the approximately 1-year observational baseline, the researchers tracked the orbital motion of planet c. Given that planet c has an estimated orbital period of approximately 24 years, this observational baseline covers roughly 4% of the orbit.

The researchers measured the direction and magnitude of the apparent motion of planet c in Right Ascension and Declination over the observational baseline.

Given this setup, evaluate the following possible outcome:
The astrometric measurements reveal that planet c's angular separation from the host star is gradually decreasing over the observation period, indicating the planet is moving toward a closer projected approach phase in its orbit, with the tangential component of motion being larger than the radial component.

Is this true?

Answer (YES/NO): YES